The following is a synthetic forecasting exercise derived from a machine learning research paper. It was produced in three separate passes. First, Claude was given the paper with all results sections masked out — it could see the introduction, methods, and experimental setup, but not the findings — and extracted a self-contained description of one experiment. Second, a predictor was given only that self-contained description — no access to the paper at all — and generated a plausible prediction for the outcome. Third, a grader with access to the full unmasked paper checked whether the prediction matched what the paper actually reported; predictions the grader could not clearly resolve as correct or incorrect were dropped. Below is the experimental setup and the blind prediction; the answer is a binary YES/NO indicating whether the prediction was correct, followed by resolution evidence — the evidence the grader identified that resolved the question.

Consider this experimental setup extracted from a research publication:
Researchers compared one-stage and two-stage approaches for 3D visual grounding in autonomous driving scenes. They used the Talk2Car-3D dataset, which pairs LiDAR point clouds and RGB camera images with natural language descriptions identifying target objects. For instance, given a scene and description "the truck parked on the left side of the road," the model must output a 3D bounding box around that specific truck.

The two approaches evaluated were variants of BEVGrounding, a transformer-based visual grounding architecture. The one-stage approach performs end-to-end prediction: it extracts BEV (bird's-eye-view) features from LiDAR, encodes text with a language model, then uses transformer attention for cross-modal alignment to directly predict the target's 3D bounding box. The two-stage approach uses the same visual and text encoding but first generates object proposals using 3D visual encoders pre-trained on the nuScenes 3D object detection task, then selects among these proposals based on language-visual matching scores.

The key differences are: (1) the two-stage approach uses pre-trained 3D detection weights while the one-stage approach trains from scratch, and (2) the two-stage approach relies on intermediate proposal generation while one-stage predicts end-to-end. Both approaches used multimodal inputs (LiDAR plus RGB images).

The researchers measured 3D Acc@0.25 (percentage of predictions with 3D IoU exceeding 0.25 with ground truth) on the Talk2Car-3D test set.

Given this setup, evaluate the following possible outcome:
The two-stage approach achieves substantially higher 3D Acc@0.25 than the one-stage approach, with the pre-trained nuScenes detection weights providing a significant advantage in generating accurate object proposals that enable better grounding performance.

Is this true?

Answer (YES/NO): NO